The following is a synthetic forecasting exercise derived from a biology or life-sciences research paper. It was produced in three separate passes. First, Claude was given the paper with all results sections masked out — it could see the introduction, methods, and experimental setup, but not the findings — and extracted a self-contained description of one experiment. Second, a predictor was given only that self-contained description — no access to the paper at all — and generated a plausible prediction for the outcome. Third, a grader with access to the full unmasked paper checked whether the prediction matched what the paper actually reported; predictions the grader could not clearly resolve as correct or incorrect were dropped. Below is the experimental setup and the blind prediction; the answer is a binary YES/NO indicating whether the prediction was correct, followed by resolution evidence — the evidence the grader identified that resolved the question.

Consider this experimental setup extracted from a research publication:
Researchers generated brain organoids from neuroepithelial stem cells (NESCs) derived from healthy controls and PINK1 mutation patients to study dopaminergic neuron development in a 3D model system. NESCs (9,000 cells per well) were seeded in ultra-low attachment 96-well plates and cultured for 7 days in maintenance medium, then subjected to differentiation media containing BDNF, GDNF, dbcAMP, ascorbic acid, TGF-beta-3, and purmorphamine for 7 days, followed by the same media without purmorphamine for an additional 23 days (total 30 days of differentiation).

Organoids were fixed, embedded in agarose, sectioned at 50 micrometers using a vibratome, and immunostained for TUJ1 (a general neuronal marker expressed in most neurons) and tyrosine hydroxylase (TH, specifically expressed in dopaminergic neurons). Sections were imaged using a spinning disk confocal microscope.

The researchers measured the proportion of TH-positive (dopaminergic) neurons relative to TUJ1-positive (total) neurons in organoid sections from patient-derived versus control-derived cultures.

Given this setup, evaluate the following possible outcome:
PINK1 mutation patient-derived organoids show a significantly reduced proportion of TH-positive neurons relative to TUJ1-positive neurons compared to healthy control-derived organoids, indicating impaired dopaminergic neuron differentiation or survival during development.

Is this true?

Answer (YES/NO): YES